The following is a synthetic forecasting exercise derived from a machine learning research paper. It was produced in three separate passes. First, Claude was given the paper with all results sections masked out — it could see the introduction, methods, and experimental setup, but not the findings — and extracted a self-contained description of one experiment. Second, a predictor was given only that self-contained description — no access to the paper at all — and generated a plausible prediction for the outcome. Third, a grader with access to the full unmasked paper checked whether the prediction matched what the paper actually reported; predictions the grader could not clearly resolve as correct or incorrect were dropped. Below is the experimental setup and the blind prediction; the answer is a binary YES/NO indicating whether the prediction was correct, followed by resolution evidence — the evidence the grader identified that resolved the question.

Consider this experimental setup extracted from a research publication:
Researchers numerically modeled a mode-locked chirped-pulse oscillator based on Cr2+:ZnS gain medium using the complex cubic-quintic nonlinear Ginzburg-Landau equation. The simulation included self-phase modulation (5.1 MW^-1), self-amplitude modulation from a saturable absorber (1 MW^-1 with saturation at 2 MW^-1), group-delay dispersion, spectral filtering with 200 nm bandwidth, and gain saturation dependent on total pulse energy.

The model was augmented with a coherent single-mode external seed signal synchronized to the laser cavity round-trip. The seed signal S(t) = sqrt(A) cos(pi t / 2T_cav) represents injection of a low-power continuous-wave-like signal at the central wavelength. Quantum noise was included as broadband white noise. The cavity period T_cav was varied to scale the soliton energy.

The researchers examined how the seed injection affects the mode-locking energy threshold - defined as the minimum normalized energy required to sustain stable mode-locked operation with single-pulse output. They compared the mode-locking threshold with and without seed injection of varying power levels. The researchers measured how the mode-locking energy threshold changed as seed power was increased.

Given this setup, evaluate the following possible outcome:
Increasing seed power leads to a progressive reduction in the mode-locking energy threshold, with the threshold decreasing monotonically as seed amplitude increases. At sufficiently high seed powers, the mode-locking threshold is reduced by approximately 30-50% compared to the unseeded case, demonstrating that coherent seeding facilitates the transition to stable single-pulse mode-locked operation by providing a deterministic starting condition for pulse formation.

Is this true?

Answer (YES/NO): NO